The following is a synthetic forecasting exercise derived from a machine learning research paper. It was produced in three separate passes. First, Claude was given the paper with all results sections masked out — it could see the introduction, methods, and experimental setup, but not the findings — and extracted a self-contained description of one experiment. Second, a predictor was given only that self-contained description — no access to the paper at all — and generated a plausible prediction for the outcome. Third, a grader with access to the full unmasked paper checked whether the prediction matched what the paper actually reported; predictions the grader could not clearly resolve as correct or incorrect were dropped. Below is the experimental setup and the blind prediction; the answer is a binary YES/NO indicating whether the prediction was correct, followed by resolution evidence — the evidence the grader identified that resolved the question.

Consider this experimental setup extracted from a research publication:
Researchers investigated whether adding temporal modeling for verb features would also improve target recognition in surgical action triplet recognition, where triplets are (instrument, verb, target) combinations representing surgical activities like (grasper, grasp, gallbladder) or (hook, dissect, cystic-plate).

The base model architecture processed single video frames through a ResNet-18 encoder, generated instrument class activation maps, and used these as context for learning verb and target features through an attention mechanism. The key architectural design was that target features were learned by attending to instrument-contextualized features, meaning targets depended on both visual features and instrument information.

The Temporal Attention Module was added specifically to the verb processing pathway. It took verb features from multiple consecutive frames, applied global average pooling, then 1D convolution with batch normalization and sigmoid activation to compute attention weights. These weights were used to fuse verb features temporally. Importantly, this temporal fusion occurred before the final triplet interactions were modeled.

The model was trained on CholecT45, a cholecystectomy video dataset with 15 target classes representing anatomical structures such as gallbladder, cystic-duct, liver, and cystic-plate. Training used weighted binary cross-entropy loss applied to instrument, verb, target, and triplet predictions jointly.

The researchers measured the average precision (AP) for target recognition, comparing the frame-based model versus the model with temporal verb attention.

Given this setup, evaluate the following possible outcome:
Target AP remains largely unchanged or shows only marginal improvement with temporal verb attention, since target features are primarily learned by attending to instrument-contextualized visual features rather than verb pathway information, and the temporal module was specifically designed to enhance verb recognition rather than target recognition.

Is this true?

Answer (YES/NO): NO